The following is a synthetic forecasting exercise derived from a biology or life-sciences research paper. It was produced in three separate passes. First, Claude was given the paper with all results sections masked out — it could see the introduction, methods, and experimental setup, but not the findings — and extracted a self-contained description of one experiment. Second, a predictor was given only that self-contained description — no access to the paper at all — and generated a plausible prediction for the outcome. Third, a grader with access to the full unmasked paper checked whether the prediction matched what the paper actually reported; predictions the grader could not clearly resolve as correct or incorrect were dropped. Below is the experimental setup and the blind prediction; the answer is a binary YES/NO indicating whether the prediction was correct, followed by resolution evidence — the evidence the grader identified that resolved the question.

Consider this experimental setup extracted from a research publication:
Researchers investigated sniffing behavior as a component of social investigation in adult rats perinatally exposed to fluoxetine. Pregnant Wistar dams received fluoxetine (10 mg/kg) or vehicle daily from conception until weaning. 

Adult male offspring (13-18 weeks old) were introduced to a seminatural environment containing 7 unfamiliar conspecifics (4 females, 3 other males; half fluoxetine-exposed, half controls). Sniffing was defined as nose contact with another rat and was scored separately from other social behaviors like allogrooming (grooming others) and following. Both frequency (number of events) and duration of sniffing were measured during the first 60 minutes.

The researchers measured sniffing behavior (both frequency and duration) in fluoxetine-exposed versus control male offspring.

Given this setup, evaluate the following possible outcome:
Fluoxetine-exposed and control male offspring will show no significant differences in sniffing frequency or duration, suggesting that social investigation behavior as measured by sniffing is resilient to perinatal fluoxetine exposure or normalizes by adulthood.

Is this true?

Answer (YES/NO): YES